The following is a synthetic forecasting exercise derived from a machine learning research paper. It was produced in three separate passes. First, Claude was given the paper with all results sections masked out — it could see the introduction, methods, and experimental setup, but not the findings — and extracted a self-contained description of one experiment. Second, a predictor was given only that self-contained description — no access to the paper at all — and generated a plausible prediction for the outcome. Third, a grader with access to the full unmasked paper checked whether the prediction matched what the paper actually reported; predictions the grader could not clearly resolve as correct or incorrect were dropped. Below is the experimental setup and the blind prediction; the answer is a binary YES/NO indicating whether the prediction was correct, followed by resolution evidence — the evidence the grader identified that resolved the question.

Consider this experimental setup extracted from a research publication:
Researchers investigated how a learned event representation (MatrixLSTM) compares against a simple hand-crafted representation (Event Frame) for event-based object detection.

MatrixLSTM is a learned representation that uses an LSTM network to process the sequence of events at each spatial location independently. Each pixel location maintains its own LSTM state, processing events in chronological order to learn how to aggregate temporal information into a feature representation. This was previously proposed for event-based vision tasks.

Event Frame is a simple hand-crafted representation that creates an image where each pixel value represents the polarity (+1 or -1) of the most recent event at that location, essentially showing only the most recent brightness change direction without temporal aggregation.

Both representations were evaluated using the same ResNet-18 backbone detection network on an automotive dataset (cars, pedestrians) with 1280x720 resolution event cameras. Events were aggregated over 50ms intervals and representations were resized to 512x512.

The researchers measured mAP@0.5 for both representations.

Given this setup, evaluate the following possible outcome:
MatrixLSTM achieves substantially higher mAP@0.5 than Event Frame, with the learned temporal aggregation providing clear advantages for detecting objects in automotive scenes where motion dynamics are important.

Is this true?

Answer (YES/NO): NO